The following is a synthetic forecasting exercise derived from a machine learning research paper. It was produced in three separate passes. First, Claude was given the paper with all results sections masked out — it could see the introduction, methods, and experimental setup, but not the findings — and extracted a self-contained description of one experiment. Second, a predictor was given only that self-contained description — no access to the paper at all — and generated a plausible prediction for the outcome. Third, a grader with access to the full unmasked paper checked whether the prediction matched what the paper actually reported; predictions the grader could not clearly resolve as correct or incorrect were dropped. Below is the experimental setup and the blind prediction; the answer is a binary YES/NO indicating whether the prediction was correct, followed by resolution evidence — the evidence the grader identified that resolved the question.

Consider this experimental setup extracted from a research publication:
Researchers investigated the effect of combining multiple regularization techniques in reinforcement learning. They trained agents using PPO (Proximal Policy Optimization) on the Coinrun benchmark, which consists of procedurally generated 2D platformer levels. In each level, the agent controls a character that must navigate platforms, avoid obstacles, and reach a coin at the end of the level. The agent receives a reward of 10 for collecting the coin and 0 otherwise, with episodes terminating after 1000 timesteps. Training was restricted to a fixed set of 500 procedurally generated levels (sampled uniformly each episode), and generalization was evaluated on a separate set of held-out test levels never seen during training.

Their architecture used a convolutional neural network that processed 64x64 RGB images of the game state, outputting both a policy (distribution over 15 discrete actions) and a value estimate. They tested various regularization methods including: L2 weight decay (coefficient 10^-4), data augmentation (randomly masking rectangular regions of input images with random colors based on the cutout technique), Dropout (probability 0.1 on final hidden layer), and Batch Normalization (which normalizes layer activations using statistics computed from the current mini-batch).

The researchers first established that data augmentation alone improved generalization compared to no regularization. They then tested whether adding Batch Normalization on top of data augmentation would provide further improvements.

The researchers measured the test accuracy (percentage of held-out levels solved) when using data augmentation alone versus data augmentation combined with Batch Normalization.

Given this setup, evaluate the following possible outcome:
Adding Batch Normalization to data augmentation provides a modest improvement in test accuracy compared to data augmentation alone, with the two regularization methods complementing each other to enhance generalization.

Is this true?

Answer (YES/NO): NO